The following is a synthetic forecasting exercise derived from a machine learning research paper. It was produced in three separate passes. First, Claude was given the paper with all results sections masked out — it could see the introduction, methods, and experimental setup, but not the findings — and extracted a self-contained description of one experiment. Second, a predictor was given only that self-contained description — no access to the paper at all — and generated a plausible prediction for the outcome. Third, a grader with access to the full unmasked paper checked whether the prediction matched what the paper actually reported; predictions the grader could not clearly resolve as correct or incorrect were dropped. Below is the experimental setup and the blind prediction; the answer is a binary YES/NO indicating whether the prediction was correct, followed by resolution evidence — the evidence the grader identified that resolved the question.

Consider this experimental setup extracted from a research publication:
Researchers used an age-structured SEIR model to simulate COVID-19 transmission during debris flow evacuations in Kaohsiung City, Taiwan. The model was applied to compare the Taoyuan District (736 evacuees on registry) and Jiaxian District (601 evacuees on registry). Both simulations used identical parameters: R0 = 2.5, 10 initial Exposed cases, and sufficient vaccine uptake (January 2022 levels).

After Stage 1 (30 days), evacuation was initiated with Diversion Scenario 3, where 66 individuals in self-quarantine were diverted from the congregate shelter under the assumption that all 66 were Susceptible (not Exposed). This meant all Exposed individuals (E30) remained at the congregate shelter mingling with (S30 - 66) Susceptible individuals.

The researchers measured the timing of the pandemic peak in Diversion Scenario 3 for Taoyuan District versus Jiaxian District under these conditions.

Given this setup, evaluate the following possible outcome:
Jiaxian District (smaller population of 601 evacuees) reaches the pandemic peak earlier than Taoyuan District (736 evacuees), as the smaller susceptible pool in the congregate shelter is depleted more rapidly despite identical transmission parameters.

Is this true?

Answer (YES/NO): NO